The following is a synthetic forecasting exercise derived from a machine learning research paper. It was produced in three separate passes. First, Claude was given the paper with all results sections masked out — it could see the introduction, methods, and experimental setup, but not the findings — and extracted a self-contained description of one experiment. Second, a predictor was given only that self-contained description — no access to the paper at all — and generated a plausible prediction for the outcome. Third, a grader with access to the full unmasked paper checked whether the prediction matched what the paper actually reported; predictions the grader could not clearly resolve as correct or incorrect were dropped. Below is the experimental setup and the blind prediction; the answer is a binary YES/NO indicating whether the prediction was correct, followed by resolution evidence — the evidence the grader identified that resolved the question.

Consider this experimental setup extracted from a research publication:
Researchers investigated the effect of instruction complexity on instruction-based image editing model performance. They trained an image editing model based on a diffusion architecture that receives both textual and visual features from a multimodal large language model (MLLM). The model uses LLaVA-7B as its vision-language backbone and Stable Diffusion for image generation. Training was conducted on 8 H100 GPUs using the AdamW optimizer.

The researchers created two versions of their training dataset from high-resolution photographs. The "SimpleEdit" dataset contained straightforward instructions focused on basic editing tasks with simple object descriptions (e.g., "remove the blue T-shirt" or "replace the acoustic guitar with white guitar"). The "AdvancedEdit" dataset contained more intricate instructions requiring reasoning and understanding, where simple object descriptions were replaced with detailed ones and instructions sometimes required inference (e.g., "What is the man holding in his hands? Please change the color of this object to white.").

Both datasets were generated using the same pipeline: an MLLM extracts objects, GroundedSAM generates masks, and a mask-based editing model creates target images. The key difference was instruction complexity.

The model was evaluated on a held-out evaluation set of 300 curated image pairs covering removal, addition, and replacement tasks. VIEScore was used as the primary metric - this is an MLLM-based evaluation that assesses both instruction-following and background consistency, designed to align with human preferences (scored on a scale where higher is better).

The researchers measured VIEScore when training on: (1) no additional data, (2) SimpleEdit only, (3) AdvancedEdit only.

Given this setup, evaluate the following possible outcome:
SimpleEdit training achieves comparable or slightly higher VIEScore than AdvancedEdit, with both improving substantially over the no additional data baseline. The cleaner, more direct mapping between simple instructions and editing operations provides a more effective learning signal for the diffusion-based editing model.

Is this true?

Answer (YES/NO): NO